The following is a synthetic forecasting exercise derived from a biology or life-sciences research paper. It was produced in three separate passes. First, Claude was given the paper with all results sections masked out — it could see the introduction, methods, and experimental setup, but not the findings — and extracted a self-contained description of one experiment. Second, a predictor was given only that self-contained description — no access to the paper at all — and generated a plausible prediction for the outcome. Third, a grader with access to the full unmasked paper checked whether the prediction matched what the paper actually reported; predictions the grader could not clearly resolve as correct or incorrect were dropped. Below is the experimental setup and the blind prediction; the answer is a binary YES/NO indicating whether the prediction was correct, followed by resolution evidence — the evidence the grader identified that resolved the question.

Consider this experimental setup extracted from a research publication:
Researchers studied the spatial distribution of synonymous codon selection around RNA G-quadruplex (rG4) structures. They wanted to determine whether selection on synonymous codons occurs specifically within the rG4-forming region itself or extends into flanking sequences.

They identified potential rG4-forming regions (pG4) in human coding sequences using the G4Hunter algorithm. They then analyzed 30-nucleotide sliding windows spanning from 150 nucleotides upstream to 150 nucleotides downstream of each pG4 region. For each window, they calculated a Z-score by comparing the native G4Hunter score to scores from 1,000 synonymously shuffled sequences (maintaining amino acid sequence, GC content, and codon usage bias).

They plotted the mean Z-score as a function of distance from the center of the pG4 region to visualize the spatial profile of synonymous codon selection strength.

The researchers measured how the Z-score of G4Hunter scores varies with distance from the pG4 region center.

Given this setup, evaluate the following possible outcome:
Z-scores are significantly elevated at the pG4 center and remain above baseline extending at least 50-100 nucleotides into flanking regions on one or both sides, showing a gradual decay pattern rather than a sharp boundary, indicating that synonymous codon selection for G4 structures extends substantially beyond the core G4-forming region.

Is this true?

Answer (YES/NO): NO